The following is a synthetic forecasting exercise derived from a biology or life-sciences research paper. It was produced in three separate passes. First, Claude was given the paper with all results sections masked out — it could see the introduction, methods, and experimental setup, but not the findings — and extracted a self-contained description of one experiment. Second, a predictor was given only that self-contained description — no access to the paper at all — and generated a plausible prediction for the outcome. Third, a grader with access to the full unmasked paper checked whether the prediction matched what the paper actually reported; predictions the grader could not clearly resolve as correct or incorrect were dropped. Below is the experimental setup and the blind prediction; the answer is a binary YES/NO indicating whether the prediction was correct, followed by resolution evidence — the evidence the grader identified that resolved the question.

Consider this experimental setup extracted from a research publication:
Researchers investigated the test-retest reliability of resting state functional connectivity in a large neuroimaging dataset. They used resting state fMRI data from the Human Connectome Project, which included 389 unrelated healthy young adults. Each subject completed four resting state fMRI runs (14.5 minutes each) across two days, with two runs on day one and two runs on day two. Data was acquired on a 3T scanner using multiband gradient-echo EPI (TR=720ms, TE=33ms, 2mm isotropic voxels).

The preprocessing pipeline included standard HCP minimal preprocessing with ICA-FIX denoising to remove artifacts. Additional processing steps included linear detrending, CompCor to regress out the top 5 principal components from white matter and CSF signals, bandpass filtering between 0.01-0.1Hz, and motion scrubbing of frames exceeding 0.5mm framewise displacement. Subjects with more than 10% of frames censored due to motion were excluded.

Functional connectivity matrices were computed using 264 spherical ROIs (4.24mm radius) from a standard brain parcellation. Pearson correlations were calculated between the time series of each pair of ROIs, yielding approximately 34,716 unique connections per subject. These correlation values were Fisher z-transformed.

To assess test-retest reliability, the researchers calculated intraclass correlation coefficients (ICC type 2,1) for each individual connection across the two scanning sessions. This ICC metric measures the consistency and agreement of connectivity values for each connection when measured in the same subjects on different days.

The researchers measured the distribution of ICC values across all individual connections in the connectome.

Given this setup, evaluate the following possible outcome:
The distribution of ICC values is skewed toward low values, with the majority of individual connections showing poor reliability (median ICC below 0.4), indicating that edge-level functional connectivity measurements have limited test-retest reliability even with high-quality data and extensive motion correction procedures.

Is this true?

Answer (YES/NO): NO